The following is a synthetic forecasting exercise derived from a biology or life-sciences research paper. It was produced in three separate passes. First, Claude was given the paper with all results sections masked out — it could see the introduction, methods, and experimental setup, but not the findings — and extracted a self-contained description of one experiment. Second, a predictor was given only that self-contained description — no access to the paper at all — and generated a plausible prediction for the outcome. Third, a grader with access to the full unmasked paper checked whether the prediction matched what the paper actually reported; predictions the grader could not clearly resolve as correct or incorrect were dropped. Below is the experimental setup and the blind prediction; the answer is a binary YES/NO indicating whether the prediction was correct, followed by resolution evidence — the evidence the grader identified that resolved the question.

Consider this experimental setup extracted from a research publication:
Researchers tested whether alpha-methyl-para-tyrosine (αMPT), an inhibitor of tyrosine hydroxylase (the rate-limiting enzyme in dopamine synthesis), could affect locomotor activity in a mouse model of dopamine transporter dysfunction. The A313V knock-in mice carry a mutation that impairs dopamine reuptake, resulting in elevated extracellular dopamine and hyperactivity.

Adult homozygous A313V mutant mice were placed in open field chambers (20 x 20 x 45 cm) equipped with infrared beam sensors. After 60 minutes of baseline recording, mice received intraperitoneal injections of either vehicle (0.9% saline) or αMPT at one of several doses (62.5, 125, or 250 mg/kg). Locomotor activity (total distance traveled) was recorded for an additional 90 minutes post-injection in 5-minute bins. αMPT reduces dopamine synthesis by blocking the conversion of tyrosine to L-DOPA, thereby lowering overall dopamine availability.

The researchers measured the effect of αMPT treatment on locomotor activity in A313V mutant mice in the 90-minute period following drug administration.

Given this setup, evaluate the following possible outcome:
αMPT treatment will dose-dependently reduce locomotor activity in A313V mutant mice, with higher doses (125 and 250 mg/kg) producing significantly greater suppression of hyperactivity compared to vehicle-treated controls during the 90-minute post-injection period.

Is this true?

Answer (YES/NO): NO